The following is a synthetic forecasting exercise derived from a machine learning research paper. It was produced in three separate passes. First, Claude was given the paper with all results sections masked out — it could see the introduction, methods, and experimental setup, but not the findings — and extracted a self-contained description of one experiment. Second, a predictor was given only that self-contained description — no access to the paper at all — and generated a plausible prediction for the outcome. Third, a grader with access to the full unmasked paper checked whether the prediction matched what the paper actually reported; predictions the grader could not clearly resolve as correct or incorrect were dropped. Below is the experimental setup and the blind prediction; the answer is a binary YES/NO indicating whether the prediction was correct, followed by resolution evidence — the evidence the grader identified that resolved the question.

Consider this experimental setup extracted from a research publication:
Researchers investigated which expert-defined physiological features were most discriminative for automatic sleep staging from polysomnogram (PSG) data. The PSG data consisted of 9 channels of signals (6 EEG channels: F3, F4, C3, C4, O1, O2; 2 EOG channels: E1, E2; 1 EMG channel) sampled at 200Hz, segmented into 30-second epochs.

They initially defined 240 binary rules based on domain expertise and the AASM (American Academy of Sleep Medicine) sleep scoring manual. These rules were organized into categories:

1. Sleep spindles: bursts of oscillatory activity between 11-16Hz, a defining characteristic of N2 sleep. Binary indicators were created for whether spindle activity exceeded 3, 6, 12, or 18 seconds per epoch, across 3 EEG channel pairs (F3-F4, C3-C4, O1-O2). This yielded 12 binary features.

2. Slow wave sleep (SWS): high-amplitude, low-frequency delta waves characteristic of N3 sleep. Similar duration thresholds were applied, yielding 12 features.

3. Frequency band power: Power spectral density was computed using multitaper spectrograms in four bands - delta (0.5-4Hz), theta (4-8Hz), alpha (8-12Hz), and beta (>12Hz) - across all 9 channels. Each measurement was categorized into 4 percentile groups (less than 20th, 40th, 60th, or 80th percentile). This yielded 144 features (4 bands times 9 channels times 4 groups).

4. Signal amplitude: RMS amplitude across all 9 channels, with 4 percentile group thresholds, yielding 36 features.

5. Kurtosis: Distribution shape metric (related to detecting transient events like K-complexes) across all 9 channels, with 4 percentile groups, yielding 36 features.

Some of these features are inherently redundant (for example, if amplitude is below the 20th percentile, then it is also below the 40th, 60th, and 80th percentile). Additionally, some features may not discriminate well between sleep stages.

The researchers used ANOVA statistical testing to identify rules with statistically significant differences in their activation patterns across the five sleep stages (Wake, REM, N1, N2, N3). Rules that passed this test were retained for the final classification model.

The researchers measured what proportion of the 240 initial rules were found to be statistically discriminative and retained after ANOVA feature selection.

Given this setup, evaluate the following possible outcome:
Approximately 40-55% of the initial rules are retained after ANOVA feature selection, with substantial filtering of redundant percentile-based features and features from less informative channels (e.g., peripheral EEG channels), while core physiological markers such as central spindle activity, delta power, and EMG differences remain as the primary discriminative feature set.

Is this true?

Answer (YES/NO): NO